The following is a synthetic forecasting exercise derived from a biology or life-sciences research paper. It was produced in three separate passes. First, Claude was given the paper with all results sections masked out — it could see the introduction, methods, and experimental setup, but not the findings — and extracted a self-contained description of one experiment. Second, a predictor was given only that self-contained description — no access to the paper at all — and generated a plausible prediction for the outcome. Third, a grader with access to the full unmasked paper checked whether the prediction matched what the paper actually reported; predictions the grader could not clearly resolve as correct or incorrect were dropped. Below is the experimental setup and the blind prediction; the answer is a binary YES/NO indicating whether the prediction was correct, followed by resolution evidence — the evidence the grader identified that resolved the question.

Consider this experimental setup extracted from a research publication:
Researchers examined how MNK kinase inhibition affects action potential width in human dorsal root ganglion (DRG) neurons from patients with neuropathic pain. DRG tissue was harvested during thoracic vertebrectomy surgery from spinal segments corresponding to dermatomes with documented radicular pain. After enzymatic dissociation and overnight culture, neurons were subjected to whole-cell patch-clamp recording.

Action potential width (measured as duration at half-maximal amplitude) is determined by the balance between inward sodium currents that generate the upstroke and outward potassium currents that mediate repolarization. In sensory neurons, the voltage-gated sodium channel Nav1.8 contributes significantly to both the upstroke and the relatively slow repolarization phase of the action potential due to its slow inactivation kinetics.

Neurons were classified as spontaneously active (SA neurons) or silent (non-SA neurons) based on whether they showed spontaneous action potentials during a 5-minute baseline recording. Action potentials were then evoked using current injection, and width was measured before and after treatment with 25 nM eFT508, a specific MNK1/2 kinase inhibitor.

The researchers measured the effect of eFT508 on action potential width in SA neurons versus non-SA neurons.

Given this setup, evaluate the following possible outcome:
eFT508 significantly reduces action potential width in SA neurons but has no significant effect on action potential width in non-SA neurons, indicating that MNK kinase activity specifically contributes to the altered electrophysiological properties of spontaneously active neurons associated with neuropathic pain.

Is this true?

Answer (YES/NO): NO